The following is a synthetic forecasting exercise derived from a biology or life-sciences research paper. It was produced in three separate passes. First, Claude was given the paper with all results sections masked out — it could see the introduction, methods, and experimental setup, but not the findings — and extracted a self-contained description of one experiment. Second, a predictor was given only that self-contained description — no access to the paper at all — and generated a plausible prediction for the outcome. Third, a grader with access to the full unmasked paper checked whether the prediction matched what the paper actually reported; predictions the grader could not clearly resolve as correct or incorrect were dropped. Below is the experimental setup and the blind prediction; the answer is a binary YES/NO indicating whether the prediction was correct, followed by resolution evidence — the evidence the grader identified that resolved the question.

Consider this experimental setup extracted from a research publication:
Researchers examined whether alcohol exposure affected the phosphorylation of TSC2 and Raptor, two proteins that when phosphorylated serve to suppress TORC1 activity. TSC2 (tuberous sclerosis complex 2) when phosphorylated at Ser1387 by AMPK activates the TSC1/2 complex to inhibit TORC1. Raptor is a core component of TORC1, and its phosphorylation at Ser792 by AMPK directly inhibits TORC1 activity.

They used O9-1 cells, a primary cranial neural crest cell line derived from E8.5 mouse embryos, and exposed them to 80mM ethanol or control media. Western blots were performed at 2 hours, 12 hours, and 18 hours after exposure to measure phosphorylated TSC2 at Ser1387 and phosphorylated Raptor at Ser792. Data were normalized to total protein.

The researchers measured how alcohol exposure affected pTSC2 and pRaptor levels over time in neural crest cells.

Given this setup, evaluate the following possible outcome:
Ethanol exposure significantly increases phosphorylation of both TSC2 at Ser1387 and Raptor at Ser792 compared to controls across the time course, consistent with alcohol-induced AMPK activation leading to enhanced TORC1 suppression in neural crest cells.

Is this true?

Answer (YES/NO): NO